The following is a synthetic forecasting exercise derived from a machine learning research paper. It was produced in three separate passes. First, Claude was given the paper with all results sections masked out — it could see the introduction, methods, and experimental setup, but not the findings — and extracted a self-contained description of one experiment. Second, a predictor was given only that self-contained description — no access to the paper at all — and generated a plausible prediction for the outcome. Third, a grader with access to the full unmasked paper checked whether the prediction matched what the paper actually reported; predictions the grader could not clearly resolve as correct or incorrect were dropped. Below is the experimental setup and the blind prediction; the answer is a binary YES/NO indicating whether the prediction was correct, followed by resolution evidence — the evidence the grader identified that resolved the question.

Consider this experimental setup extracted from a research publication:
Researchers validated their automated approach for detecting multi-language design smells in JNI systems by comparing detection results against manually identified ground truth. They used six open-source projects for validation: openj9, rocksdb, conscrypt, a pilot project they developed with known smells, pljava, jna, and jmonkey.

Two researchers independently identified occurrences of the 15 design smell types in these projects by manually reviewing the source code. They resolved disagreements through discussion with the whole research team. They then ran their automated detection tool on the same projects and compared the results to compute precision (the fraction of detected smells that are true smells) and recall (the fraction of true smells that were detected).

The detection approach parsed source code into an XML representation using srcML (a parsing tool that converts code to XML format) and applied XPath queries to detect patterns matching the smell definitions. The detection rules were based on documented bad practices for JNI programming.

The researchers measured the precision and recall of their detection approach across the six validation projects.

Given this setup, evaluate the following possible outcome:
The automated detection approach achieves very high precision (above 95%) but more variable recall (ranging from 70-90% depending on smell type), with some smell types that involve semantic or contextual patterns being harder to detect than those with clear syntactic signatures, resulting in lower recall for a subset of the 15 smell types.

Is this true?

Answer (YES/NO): NO